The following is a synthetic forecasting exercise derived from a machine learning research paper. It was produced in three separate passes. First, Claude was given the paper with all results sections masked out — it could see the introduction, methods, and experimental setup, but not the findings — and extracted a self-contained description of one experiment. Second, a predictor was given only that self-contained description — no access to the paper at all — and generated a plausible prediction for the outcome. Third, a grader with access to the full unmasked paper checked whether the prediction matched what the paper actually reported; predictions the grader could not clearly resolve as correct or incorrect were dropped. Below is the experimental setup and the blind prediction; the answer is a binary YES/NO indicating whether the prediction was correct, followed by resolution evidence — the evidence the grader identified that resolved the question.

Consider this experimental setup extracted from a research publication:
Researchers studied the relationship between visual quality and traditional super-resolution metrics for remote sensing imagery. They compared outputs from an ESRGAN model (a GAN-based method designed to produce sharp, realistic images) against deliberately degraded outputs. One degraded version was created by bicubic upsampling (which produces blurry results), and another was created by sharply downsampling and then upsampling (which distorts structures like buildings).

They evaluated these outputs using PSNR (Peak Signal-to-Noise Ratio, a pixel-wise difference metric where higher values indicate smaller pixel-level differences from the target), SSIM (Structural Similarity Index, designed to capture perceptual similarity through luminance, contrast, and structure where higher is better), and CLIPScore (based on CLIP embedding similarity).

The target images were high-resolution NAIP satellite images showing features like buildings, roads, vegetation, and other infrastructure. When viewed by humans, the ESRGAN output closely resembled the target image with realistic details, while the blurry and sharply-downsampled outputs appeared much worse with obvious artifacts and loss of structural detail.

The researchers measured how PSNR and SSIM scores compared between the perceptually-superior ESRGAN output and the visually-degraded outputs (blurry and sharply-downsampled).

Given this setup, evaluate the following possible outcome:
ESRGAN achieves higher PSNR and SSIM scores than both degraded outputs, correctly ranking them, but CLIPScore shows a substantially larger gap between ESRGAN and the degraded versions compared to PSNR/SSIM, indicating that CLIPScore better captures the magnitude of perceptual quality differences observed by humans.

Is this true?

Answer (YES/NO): NO